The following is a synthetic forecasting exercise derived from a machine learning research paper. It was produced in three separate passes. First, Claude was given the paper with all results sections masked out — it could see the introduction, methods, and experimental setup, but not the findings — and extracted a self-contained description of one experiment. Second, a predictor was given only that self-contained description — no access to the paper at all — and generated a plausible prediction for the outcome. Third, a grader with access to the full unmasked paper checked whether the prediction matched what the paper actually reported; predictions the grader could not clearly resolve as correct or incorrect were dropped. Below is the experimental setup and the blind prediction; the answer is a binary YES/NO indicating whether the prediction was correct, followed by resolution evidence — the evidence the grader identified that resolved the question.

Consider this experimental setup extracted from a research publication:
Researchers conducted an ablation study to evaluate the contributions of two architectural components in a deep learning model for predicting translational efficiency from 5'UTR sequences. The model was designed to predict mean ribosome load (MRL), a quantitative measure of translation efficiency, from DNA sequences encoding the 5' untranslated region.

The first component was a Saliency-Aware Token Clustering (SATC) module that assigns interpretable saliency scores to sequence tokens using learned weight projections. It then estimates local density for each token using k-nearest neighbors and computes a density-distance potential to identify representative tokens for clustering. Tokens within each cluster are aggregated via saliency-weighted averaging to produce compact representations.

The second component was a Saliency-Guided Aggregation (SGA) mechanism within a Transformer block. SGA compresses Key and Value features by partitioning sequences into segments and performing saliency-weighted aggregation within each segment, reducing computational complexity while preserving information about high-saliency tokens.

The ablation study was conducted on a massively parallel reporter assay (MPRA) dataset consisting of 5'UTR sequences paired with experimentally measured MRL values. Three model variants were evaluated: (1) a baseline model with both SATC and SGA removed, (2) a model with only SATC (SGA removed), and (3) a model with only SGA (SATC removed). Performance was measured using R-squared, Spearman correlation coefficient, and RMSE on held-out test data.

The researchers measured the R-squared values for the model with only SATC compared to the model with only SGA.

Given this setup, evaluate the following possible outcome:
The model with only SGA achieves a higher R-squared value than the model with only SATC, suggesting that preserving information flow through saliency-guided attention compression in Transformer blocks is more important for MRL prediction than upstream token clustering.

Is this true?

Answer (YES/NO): NO